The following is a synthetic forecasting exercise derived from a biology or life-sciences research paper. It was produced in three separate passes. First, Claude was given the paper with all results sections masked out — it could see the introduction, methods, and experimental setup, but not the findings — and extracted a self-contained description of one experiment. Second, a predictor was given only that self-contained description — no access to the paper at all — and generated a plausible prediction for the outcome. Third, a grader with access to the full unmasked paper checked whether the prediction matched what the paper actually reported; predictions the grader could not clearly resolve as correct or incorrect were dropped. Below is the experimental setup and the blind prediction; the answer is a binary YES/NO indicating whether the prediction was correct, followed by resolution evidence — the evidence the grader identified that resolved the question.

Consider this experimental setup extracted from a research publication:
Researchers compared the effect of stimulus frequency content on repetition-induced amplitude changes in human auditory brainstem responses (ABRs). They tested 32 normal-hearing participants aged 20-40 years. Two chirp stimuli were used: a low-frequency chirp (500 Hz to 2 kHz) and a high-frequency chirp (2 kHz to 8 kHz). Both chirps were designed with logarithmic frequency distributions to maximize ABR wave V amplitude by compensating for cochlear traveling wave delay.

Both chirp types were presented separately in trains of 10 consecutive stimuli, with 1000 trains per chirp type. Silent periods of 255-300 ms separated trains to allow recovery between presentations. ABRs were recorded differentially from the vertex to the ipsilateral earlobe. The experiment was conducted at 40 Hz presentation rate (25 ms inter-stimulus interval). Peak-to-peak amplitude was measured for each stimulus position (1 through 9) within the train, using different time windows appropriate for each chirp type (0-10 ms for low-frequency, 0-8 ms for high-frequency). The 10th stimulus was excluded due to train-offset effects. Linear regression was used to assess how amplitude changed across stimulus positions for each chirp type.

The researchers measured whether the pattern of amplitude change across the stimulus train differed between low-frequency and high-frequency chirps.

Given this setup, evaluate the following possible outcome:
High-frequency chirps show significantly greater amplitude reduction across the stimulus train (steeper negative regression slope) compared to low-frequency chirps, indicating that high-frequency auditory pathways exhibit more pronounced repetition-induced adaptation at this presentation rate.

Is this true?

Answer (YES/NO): NO